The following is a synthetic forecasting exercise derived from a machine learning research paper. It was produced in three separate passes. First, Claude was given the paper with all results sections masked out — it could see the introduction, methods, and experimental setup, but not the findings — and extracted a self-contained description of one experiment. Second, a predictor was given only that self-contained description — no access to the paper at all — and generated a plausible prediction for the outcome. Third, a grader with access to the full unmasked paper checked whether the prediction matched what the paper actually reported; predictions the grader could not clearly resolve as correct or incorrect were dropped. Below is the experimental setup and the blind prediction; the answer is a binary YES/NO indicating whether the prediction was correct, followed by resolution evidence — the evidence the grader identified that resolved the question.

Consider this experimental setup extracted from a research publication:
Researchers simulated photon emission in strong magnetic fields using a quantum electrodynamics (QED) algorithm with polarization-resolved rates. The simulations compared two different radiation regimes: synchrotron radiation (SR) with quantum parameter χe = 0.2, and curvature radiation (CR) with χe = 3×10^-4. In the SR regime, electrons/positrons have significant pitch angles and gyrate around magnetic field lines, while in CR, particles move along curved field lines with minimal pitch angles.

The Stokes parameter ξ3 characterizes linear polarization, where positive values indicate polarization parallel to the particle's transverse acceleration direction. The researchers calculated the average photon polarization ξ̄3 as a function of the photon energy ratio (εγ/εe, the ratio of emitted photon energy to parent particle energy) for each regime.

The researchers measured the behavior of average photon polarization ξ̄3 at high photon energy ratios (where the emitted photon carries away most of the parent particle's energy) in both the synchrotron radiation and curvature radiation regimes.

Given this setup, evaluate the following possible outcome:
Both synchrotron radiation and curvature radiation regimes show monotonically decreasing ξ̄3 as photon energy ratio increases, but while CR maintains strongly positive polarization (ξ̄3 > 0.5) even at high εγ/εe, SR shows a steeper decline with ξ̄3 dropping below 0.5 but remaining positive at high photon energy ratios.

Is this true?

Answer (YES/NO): NO